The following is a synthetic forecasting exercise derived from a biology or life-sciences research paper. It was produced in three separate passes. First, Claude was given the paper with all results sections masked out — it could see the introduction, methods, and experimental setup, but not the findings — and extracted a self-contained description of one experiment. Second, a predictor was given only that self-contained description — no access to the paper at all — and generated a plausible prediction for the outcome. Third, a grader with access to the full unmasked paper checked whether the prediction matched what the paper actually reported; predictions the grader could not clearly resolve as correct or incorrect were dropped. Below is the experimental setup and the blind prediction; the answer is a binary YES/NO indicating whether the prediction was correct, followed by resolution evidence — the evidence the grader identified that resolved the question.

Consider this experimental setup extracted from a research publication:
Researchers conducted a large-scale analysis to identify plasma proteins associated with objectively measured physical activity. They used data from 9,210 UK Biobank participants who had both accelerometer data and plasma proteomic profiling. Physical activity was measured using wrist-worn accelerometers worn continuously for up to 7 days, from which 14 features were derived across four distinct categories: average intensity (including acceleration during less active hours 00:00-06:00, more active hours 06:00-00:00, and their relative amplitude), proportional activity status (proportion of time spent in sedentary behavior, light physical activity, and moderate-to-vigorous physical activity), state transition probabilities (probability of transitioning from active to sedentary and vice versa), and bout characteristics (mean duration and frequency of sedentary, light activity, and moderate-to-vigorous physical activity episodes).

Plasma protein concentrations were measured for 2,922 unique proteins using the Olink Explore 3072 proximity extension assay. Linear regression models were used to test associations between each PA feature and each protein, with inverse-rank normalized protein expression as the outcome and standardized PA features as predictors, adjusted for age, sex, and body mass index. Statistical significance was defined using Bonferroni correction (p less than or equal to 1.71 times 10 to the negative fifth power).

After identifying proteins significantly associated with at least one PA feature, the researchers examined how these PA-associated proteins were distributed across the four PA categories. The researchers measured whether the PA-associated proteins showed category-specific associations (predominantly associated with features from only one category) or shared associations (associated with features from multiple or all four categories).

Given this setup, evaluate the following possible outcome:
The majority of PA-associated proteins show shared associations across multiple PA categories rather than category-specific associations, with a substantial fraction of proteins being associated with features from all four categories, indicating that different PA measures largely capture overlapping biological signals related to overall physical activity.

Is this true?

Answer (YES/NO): NO